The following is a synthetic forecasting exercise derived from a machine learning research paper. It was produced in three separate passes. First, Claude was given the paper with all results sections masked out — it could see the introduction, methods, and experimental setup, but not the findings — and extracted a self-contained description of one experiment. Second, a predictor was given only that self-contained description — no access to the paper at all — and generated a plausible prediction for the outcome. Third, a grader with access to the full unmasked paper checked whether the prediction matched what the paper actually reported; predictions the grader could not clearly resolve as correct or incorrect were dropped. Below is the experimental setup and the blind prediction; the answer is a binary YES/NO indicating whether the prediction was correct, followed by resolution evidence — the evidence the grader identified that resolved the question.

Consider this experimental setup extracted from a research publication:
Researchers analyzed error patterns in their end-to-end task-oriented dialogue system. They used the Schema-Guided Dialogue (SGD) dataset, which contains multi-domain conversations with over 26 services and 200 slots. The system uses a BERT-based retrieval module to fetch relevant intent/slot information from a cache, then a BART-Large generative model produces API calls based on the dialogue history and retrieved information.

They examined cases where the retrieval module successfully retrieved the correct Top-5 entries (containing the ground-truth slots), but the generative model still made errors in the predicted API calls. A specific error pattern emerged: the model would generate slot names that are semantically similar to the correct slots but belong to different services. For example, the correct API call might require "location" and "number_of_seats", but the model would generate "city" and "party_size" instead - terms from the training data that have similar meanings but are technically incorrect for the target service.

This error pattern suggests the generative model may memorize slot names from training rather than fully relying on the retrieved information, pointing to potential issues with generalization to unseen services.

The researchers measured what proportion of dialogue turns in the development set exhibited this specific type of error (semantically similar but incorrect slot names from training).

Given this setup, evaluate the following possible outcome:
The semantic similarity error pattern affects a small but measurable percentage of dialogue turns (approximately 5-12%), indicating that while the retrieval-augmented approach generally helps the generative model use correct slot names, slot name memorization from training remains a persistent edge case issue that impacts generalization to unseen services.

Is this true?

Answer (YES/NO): NO